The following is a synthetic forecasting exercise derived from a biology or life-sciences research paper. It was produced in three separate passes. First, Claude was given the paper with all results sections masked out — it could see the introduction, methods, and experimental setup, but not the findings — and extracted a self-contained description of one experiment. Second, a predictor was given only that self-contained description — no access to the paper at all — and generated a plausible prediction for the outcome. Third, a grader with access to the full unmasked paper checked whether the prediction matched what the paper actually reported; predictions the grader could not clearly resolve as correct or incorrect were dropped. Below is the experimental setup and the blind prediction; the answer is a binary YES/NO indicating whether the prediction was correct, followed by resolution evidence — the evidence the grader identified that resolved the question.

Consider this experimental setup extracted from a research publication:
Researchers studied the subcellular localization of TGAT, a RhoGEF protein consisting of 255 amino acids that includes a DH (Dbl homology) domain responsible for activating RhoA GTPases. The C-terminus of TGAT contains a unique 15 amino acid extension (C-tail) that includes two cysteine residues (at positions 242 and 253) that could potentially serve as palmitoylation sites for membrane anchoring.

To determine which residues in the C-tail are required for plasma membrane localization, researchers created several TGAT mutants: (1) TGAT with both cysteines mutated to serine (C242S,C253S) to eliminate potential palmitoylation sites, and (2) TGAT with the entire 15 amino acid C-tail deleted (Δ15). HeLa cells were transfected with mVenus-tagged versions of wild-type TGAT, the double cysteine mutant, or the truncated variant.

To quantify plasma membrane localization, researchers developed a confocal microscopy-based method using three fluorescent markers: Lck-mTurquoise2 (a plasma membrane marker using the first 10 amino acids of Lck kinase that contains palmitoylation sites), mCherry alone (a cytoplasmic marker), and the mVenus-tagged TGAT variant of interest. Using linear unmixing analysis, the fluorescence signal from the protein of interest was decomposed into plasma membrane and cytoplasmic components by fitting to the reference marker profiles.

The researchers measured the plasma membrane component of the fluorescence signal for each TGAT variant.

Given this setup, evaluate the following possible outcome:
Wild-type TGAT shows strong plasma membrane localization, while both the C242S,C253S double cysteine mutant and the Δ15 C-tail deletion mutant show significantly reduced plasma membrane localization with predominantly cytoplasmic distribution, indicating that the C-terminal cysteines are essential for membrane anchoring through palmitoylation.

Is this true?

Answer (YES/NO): NO